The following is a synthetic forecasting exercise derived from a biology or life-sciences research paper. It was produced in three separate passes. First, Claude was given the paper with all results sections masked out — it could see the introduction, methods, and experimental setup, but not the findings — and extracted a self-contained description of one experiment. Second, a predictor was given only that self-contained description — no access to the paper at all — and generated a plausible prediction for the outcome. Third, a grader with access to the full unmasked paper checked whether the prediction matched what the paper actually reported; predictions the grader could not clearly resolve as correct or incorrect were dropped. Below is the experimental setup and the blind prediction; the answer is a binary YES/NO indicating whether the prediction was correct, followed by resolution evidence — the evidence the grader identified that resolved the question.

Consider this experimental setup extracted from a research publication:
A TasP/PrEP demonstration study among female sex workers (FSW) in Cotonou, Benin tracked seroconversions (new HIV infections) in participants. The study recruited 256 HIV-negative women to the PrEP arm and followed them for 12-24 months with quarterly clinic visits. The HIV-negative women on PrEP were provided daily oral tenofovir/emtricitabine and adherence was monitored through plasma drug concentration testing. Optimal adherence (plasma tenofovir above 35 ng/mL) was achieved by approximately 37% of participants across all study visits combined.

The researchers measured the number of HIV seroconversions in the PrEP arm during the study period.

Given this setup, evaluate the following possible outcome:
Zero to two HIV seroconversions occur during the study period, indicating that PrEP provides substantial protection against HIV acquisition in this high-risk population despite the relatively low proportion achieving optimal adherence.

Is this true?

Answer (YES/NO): YES